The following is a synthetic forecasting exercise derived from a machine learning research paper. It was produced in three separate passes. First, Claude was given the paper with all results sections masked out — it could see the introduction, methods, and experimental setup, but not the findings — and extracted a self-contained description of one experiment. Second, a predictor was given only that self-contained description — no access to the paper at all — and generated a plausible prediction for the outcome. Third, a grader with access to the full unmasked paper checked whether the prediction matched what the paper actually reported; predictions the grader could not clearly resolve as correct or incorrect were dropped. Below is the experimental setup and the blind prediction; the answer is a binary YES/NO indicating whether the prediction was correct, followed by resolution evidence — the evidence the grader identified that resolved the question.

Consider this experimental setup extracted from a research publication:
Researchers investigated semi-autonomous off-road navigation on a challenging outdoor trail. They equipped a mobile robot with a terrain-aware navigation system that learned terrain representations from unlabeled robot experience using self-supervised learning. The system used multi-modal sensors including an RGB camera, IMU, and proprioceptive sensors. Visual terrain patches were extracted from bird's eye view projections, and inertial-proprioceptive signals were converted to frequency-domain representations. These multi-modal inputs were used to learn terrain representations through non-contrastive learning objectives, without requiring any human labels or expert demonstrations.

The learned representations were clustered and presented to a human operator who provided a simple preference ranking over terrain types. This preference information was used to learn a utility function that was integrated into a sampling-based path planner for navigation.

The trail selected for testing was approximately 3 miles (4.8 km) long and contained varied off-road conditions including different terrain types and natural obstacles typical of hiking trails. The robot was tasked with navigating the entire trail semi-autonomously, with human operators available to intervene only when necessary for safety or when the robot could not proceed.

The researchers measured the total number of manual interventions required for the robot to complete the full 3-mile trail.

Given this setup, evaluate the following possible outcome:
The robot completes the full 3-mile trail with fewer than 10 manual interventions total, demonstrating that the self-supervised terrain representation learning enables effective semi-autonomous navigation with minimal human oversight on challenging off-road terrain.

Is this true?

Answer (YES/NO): YES